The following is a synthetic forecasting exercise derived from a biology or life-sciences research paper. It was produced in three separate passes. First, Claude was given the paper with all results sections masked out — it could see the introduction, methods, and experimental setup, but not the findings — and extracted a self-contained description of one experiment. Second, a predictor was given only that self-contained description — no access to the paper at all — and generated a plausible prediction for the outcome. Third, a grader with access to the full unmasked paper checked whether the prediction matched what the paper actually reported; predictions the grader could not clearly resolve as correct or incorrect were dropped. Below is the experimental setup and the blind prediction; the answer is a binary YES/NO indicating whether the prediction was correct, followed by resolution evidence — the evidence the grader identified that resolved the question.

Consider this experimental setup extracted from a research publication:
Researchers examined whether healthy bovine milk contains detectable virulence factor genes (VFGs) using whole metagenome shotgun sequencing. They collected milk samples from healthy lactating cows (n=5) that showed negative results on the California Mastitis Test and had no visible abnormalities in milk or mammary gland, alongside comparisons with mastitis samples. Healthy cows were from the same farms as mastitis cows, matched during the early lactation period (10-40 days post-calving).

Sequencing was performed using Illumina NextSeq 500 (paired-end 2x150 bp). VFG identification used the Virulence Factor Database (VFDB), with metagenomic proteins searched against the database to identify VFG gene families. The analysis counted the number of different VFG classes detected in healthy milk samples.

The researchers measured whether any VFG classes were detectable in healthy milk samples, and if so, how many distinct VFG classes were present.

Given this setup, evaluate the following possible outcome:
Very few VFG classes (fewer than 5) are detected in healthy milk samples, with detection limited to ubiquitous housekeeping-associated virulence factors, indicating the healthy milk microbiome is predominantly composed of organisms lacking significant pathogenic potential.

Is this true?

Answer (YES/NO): NO